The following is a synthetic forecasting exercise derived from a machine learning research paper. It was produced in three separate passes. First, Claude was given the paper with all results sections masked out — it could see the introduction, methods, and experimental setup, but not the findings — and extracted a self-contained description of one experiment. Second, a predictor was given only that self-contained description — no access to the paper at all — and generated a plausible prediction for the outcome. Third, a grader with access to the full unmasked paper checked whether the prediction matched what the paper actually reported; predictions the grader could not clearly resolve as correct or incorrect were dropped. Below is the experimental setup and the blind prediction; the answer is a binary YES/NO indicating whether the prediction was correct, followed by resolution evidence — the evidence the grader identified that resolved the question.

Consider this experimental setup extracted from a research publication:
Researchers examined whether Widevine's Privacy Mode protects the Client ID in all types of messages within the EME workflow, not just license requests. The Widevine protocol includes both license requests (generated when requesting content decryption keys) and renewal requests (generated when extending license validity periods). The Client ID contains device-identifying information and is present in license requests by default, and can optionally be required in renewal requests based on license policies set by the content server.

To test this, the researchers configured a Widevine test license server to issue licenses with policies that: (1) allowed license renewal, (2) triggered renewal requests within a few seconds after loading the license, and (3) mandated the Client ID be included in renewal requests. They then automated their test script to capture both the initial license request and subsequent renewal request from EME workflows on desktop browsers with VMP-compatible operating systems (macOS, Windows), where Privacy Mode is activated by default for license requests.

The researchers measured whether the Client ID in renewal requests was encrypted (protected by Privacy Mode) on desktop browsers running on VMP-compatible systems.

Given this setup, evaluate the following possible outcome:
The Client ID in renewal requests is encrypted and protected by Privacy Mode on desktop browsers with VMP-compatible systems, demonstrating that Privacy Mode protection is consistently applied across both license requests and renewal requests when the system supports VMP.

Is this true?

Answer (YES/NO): NO